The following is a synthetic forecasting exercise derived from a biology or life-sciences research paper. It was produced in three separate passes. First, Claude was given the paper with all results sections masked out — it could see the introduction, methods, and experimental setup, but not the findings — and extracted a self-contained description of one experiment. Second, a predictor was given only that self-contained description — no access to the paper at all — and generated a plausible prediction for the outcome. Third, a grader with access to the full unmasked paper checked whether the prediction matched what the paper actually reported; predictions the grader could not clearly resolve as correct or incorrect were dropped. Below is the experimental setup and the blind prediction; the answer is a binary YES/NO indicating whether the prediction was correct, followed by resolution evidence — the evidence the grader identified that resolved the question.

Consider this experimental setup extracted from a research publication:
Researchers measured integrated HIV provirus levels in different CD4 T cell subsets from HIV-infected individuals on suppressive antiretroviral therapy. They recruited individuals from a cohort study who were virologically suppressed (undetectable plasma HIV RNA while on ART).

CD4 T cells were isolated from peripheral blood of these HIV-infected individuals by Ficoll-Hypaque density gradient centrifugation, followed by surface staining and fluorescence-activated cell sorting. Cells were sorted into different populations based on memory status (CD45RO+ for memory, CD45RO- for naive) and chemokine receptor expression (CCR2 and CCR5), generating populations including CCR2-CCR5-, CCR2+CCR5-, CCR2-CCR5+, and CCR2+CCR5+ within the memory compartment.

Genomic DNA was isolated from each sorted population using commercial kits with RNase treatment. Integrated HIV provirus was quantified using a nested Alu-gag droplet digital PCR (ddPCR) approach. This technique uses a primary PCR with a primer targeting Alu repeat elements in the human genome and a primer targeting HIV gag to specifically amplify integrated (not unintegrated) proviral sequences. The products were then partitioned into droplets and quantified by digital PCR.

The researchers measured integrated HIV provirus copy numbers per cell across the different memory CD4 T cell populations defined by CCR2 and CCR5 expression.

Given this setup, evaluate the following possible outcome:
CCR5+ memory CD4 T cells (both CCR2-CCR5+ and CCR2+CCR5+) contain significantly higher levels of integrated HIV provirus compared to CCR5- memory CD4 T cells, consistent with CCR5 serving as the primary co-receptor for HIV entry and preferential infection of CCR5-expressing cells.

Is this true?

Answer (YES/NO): NO